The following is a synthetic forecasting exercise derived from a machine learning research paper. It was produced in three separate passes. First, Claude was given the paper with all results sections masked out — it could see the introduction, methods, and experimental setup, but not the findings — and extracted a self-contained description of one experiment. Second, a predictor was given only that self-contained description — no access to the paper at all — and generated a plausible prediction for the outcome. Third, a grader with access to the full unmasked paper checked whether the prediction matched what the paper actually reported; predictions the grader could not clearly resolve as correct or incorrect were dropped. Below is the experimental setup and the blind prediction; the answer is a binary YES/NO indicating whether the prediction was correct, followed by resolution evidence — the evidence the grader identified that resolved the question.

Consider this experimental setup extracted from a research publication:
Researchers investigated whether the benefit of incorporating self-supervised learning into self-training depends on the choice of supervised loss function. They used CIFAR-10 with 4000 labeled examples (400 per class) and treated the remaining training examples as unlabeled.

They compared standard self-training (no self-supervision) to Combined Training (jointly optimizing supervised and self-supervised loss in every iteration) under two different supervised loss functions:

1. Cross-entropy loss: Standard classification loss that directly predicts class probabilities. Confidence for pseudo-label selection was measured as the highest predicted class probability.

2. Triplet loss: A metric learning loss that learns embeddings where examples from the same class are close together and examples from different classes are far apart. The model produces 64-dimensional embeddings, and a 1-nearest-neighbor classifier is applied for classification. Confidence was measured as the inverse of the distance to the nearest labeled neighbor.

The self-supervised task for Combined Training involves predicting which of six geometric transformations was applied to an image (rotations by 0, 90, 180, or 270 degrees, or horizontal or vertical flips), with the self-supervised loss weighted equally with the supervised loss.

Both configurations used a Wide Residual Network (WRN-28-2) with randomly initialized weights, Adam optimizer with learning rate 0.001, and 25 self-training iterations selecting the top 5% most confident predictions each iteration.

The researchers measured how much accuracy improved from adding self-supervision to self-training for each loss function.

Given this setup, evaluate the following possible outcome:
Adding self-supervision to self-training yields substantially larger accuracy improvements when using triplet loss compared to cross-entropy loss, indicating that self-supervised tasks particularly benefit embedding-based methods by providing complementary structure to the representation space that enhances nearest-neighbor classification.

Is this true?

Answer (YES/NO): NO